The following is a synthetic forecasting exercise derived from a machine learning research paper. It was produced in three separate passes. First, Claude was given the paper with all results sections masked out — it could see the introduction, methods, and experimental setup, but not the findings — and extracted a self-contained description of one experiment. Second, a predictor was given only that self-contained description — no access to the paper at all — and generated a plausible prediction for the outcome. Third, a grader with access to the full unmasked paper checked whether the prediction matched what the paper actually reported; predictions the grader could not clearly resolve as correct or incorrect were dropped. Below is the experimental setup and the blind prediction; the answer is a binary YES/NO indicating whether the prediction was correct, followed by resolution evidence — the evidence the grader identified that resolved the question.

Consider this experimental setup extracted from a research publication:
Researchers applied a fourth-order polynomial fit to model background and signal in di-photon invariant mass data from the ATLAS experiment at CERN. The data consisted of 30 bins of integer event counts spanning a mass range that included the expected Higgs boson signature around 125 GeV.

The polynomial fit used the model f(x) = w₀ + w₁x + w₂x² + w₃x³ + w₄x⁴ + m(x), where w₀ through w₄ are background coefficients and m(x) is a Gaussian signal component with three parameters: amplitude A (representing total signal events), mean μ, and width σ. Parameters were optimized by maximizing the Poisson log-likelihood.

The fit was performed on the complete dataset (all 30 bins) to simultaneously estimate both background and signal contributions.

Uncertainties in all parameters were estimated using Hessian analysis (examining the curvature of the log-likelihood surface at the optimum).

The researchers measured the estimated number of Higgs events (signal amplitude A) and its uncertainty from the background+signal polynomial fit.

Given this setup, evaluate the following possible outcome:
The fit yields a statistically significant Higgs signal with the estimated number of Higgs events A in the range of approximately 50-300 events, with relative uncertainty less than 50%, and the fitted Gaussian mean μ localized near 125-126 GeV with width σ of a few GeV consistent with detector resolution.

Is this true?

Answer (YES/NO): NO